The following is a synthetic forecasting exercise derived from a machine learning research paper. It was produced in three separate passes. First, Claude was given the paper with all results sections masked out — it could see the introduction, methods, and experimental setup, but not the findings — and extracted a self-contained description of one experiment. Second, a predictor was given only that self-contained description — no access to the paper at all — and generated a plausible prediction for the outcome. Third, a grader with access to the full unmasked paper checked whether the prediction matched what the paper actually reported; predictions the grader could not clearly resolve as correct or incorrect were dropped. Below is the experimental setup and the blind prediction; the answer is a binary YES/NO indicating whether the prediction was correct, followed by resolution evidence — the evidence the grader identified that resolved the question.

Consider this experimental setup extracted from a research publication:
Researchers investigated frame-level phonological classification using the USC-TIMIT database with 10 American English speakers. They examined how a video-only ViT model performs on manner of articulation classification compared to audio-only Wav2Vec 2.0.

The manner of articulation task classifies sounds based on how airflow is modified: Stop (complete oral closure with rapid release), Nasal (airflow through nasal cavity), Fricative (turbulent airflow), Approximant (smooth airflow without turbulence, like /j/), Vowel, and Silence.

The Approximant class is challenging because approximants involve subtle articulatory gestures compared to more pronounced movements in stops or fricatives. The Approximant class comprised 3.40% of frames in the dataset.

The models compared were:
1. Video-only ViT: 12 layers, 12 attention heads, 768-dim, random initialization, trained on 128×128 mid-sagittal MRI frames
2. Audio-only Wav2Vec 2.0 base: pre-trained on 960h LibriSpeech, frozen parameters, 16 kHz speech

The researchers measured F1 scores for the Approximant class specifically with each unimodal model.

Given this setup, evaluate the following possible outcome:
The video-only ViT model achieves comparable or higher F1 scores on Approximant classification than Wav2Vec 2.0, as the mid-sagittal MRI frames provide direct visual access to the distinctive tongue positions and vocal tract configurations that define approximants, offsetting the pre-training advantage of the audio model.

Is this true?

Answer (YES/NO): NO